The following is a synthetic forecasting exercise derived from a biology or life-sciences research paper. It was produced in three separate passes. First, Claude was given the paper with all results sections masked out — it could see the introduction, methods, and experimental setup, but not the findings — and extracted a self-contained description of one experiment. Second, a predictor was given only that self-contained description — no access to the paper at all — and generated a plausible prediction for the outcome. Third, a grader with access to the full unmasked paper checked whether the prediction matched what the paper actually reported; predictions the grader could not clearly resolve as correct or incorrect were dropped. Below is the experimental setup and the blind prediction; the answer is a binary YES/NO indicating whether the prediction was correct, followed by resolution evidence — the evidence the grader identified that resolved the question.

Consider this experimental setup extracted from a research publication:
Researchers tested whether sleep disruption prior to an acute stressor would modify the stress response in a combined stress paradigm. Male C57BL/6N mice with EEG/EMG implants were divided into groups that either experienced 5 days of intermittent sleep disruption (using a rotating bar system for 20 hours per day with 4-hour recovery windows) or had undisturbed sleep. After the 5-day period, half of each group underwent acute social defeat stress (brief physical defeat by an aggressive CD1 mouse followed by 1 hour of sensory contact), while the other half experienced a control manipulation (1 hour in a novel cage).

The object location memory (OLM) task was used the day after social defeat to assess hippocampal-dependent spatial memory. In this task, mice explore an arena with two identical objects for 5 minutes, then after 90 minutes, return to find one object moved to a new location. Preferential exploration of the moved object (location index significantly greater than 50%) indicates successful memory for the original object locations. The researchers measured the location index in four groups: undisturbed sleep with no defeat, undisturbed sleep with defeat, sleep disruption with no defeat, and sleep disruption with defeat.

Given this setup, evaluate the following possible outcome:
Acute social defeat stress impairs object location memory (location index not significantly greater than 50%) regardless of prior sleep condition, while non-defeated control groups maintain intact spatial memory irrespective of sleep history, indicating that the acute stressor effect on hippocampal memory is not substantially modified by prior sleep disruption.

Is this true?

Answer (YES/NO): NO